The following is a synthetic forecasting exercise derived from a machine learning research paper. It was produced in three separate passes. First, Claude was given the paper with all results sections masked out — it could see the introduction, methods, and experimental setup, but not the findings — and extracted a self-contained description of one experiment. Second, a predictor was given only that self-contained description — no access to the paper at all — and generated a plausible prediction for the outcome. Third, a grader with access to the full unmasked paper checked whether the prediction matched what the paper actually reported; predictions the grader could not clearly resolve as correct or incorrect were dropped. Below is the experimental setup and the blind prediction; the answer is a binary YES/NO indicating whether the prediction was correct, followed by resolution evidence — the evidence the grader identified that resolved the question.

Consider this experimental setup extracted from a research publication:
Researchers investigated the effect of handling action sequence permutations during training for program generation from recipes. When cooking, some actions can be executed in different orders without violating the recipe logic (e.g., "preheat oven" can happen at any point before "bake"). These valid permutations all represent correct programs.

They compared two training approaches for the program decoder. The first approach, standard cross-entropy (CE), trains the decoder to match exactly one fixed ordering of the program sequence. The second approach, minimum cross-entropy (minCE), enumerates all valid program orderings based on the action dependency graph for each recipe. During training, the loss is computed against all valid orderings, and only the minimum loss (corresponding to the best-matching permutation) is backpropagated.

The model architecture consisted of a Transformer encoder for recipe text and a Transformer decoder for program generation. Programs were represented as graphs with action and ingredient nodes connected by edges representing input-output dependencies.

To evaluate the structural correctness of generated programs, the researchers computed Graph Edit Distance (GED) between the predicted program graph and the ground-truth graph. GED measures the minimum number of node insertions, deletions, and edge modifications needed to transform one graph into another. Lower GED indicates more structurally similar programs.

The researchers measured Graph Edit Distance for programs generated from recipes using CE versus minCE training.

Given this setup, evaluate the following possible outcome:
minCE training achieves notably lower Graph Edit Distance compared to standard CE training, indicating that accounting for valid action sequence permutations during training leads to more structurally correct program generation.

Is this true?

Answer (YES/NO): NO